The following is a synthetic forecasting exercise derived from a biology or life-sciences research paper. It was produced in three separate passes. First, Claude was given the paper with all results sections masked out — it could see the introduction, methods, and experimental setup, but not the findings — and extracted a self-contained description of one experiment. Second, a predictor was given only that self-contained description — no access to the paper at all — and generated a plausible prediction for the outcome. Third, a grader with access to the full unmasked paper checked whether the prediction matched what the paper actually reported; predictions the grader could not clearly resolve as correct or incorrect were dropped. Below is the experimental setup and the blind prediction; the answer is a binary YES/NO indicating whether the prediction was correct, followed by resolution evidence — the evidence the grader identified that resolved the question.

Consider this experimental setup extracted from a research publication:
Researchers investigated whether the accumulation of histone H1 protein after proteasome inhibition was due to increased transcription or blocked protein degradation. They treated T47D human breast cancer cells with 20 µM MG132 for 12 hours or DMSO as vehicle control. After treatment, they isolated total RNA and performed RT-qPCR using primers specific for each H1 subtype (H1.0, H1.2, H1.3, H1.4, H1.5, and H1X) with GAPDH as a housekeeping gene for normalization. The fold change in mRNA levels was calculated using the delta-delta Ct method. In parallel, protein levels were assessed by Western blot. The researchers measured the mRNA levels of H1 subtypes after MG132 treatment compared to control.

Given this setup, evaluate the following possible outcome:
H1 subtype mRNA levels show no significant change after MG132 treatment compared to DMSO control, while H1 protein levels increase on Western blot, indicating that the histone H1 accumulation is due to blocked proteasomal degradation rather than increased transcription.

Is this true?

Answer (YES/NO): NO